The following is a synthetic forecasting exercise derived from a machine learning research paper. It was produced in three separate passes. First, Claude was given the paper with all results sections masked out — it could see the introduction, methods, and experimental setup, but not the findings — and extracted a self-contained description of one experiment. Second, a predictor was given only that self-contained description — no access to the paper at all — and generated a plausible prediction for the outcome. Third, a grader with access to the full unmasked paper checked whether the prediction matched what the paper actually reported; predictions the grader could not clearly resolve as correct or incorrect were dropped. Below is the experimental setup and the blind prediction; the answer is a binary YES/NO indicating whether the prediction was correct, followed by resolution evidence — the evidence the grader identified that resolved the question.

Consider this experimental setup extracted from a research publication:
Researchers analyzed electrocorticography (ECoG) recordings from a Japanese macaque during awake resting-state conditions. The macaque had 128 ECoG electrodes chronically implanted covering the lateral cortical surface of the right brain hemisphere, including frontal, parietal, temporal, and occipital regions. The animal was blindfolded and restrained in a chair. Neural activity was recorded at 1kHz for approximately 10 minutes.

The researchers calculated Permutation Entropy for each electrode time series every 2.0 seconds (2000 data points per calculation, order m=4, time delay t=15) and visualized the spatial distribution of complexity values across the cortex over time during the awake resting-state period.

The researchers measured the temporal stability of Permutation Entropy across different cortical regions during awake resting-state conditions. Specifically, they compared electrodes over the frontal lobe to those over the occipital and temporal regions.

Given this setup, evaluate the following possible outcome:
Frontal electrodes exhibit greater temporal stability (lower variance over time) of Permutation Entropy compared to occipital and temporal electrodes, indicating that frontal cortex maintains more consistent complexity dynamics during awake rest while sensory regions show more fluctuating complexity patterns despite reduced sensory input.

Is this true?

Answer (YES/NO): YES